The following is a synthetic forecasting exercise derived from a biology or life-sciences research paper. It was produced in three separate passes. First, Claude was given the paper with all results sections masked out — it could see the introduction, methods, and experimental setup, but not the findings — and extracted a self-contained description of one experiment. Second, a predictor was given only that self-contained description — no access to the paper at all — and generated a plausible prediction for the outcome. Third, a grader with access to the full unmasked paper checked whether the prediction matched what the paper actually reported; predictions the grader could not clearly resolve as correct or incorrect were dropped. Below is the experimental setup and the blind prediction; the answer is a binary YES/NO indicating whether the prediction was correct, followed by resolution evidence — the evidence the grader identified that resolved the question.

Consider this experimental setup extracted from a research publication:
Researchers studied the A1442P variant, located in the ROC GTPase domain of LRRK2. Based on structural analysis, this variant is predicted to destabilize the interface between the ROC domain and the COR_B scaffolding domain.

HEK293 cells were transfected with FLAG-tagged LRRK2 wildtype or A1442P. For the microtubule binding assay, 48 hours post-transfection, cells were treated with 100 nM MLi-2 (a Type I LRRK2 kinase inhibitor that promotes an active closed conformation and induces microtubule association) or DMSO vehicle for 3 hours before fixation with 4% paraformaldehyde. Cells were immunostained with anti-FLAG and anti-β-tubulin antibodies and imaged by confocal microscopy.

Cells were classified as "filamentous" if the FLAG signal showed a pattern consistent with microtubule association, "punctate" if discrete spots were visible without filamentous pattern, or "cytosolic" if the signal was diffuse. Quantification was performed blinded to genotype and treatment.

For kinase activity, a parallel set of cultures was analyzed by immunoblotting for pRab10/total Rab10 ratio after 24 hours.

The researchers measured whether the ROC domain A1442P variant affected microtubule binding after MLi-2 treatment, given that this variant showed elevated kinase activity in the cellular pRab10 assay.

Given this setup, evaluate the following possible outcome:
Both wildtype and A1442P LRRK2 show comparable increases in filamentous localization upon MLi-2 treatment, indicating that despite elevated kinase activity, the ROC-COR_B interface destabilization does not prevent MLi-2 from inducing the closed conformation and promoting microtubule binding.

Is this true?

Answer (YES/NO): NO